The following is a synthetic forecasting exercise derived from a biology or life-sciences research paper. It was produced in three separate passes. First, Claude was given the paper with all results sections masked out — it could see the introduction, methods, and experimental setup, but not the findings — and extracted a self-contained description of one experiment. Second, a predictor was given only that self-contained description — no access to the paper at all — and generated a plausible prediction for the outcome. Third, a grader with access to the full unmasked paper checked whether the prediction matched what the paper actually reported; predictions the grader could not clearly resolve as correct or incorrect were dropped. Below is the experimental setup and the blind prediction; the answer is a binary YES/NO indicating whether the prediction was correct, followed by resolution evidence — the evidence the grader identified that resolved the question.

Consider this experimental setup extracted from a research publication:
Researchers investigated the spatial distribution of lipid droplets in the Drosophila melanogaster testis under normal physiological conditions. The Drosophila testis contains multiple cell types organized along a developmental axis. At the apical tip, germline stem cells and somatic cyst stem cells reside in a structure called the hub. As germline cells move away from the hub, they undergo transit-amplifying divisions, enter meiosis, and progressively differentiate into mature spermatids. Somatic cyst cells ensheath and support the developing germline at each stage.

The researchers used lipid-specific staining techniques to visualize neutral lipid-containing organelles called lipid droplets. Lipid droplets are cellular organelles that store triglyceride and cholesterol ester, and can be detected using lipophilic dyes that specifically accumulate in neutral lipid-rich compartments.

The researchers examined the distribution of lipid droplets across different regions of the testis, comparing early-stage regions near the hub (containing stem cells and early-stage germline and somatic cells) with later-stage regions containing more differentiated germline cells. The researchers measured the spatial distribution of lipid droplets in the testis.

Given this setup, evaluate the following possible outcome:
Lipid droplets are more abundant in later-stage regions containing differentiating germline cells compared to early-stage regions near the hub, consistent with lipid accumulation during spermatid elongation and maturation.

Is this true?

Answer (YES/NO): NO